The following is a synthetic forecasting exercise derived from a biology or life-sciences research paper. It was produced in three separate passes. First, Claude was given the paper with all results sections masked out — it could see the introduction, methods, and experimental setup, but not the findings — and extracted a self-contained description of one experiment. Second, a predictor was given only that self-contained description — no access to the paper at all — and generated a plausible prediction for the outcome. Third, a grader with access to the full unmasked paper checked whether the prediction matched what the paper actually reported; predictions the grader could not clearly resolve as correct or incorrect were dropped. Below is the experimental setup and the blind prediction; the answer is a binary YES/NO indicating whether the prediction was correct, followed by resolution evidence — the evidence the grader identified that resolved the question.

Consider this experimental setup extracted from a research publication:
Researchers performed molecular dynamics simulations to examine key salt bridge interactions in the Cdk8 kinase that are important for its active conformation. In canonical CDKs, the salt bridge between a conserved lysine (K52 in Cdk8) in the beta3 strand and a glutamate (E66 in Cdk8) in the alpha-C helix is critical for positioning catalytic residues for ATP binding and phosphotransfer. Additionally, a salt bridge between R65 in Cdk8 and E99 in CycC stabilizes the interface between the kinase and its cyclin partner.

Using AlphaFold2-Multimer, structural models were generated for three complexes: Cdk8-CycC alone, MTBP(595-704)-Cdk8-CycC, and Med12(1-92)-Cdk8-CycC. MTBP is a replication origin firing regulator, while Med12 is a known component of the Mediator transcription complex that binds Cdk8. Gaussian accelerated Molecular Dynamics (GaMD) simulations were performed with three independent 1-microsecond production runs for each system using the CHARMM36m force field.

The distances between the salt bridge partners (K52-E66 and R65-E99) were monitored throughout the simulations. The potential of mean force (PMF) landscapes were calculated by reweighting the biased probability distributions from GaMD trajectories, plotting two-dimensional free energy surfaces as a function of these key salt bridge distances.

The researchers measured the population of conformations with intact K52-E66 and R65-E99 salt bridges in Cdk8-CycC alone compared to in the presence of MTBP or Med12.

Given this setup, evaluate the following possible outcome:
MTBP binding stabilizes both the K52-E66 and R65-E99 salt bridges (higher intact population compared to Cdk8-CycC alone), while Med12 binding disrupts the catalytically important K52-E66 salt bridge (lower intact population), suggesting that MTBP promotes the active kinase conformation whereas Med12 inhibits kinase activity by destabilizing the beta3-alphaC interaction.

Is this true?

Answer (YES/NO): NO